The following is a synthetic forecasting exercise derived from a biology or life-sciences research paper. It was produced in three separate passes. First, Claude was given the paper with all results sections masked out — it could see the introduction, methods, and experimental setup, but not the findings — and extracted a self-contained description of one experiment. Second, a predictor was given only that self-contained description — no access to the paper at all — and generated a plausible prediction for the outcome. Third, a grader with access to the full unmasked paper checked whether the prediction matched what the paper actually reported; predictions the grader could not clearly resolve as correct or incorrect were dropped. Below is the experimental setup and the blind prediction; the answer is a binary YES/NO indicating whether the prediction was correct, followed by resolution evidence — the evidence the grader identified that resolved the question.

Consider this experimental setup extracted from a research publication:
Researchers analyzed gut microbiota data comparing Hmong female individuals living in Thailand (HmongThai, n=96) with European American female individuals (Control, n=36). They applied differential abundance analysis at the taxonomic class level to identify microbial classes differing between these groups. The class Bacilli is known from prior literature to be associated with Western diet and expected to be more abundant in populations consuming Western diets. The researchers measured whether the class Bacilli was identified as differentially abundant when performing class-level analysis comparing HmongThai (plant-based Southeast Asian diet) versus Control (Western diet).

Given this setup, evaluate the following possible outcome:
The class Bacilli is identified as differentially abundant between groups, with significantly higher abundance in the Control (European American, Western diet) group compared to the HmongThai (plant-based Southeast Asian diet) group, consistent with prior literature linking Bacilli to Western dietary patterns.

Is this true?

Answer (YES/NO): NO